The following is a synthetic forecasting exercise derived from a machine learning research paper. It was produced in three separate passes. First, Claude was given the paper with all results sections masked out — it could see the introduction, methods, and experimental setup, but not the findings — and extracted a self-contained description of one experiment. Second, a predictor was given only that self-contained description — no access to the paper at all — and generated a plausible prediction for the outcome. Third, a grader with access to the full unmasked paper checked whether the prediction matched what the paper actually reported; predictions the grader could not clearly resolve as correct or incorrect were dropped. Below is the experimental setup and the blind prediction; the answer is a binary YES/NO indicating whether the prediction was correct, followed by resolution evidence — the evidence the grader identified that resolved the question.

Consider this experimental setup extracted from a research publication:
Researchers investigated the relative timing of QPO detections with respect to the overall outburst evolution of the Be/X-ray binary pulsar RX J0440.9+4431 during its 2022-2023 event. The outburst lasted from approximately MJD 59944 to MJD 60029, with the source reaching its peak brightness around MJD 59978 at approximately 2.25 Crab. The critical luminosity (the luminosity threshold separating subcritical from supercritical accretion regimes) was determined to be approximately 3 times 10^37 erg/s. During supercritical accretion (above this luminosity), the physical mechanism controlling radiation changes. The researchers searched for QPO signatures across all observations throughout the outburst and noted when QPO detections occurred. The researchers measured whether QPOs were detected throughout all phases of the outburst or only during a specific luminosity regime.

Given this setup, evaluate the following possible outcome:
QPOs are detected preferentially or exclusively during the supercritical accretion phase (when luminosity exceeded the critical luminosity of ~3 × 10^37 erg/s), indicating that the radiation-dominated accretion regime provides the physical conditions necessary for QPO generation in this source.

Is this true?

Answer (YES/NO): YES